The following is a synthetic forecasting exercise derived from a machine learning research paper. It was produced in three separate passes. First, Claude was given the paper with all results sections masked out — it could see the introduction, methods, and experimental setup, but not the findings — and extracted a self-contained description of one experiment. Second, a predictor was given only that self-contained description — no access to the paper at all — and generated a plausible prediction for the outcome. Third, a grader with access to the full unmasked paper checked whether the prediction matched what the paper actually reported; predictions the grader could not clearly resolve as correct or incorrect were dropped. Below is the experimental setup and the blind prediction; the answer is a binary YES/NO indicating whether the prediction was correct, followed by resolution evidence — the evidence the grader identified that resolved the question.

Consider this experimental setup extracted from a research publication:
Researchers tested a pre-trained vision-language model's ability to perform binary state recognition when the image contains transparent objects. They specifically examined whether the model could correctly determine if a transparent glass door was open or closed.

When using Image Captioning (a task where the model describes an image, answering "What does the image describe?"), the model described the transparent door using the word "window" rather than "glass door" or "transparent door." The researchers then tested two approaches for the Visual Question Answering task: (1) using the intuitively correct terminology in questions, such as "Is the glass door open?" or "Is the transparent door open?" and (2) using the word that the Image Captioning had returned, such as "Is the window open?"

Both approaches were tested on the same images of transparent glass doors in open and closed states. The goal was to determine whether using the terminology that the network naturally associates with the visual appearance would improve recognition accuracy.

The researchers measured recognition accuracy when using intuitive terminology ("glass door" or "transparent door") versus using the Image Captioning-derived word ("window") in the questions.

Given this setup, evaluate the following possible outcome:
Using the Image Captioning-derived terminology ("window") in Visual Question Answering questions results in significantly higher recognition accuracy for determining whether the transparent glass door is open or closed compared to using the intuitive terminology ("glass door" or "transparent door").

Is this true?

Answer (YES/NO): YES